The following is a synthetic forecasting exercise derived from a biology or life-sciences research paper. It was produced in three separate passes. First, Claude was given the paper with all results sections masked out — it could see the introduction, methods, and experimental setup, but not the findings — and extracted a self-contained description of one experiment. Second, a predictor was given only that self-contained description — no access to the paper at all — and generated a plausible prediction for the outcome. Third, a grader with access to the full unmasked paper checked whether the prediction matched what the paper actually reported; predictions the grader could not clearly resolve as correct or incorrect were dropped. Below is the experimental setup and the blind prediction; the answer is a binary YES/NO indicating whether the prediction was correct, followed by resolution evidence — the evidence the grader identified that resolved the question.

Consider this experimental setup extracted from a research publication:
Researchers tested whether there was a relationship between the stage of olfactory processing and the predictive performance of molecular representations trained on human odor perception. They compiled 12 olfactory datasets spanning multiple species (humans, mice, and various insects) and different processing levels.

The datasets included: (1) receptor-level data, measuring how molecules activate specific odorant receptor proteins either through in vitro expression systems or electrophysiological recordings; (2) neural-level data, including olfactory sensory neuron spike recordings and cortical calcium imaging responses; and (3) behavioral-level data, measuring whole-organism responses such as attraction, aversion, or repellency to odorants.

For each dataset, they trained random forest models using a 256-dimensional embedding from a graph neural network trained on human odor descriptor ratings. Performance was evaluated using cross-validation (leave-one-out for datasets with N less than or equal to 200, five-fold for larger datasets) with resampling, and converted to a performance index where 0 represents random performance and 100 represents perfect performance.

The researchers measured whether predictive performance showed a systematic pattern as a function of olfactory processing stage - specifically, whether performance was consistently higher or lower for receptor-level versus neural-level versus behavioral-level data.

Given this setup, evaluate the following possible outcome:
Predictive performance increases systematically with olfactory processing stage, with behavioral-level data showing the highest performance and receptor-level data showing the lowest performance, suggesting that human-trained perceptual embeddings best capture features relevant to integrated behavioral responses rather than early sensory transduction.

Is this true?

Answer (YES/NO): NO